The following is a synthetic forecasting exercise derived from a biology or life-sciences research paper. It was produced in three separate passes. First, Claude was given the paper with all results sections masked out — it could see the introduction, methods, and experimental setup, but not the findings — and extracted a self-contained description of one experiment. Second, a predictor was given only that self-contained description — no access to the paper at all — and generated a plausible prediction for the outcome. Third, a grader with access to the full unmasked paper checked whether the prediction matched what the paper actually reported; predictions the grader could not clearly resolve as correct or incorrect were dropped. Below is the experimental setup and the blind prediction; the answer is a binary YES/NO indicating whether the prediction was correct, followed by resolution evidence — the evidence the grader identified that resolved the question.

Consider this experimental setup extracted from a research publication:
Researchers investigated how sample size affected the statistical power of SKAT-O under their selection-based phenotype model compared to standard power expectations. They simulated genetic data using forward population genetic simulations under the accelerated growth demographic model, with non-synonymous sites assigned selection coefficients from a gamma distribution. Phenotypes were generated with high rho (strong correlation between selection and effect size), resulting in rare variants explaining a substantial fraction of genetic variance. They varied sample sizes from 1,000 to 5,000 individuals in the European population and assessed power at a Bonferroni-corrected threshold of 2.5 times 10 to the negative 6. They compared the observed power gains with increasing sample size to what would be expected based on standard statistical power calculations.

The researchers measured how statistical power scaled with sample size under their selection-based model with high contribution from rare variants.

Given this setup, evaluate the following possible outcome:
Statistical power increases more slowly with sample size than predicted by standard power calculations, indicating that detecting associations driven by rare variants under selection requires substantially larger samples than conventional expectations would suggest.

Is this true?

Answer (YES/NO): YES